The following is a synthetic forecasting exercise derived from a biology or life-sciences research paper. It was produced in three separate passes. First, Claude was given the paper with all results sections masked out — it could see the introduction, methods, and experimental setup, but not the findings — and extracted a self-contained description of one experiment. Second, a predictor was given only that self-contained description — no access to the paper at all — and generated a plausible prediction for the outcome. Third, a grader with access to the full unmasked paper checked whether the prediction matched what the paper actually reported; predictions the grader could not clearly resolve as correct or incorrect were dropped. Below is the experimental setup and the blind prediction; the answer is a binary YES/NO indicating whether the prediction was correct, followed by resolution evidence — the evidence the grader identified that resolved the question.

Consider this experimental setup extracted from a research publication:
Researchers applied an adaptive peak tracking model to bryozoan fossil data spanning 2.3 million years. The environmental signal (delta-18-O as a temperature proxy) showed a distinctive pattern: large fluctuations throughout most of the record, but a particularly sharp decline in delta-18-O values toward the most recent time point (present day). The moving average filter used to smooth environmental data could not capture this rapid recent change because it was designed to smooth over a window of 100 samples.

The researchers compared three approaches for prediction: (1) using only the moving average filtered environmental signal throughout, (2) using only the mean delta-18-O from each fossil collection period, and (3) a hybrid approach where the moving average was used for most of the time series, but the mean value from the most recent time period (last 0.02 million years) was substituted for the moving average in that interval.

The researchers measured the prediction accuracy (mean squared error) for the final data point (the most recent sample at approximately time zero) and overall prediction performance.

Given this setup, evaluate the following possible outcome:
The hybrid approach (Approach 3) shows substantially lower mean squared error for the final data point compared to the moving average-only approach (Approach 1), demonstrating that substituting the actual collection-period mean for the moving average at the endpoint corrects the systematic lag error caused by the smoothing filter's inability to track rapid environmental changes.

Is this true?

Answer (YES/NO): YES